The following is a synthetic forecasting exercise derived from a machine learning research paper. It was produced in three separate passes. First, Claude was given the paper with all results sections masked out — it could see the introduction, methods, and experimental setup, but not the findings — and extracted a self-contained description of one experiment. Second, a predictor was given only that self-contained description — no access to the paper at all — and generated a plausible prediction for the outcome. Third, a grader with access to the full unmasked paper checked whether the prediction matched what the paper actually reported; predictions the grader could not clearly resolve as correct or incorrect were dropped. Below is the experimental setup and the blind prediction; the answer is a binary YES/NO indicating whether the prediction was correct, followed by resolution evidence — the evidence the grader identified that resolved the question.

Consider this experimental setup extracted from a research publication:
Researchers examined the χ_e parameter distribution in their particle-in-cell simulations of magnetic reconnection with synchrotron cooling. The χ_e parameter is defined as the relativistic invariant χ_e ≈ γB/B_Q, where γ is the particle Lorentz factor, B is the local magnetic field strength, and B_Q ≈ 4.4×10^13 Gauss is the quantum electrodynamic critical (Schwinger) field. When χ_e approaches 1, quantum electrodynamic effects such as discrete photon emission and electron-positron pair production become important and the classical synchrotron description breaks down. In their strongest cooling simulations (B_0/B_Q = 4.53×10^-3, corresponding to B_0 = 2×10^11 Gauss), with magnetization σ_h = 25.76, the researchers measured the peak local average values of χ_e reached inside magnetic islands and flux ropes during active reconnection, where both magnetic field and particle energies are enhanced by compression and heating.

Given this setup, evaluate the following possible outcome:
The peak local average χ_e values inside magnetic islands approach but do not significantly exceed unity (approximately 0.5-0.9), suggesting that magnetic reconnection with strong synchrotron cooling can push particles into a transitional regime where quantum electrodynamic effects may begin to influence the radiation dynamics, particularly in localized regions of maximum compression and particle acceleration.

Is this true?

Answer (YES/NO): NO